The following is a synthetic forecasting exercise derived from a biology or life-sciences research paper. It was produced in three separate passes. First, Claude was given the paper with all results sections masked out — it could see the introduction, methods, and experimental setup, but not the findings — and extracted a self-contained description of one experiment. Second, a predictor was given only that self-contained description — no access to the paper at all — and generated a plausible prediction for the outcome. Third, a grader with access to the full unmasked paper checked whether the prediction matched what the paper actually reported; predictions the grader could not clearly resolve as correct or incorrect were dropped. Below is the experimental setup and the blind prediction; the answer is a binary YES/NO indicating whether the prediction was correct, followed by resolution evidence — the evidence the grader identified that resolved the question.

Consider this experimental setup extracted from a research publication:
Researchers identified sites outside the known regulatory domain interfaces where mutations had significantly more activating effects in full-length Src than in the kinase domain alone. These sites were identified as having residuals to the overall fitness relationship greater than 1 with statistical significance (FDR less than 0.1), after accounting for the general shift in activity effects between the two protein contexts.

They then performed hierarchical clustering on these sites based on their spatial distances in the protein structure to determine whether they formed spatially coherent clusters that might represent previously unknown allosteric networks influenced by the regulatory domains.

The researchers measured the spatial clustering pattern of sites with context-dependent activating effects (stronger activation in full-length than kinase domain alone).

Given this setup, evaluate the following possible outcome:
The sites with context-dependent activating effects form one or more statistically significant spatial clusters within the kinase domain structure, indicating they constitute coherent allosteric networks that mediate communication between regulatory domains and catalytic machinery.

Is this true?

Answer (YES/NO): YES